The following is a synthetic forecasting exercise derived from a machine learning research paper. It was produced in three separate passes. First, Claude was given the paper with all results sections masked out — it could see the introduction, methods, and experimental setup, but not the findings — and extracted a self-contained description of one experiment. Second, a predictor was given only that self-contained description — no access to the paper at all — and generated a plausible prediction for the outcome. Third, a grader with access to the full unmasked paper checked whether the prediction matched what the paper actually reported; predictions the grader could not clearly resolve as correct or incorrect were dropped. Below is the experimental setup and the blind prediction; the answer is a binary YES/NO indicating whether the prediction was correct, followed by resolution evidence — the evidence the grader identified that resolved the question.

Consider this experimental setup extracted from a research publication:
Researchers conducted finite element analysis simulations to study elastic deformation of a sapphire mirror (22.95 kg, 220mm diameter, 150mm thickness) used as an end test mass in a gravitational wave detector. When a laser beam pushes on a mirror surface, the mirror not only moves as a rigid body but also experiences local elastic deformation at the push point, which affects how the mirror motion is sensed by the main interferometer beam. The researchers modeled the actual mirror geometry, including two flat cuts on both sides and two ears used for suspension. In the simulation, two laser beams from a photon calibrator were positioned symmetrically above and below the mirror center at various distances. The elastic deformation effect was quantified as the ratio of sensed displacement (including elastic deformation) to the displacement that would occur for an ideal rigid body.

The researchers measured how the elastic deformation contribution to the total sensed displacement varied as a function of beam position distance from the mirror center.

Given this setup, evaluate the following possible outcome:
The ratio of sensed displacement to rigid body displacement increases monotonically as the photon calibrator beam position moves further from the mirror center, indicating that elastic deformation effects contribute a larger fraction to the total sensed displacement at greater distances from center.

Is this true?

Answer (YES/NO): NO